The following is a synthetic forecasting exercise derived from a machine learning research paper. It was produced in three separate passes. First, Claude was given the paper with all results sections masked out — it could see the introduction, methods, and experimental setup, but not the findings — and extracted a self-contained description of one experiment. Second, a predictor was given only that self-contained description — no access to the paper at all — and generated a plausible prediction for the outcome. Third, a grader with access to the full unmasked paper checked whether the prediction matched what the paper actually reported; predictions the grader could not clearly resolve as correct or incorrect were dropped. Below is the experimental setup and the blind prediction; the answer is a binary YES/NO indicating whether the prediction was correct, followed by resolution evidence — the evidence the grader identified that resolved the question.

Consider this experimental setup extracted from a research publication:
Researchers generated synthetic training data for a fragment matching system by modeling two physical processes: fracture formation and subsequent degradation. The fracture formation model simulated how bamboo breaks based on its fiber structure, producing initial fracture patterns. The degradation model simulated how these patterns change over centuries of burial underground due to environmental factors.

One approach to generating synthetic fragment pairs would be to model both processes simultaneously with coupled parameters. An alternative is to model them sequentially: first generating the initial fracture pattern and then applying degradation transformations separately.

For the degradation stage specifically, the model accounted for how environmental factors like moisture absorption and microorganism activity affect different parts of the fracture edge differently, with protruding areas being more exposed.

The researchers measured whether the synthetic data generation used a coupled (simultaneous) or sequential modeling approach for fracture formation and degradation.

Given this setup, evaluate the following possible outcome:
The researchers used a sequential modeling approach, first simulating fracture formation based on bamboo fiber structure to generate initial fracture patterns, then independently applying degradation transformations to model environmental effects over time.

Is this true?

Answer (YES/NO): YES